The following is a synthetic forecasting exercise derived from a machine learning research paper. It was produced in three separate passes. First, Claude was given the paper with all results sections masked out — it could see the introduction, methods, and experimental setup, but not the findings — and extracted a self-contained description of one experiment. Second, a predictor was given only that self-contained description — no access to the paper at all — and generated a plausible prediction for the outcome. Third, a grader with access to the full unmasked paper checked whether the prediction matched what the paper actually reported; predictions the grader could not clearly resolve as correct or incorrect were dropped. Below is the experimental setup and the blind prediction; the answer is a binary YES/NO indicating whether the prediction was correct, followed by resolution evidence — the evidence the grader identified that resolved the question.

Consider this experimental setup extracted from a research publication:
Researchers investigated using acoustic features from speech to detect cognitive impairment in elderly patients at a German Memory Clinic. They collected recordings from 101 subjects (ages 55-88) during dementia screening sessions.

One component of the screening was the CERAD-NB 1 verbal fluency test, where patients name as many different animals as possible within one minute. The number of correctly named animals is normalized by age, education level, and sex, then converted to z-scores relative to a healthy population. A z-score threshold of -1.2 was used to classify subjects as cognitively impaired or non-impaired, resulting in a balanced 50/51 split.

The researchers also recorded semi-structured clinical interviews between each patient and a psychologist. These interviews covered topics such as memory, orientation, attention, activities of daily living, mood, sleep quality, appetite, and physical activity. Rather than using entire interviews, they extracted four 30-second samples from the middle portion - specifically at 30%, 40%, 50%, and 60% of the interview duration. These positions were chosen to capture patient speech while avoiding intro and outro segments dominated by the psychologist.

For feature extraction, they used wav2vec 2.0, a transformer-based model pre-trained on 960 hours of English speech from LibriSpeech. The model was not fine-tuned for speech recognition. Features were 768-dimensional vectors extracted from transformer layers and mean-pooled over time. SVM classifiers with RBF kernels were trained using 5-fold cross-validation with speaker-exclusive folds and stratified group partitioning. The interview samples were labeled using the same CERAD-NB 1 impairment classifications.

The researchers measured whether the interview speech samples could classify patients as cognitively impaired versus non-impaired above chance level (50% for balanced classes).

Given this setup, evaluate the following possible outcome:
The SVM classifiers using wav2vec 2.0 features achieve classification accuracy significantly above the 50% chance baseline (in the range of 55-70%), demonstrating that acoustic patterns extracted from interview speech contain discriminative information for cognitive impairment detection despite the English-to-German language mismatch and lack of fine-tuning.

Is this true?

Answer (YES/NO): YES